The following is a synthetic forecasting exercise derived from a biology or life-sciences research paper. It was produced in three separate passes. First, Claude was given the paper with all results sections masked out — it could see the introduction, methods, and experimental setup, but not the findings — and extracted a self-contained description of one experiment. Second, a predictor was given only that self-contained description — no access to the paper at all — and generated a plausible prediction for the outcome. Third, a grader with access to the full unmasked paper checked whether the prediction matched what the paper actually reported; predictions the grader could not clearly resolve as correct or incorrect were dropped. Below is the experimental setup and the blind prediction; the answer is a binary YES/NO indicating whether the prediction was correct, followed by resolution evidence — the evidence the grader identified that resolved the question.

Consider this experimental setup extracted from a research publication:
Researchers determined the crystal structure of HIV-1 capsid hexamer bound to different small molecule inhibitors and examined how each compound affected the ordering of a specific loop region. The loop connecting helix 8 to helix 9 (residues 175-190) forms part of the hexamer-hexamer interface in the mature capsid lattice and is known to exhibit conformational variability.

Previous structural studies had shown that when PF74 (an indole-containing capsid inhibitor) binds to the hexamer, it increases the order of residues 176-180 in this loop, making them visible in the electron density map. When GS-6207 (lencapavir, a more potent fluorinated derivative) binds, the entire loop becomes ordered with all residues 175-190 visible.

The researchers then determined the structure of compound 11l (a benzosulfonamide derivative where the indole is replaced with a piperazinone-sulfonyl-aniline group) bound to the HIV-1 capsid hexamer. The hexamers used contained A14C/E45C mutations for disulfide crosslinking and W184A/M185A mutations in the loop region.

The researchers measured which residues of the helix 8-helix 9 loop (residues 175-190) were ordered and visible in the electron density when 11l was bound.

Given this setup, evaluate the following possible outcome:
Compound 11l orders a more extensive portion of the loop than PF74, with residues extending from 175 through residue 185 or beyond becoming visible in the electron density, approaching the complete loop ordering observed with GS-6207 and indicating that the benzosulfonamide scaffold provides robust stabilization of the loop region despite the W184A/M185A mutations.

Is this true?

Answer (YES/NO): NO